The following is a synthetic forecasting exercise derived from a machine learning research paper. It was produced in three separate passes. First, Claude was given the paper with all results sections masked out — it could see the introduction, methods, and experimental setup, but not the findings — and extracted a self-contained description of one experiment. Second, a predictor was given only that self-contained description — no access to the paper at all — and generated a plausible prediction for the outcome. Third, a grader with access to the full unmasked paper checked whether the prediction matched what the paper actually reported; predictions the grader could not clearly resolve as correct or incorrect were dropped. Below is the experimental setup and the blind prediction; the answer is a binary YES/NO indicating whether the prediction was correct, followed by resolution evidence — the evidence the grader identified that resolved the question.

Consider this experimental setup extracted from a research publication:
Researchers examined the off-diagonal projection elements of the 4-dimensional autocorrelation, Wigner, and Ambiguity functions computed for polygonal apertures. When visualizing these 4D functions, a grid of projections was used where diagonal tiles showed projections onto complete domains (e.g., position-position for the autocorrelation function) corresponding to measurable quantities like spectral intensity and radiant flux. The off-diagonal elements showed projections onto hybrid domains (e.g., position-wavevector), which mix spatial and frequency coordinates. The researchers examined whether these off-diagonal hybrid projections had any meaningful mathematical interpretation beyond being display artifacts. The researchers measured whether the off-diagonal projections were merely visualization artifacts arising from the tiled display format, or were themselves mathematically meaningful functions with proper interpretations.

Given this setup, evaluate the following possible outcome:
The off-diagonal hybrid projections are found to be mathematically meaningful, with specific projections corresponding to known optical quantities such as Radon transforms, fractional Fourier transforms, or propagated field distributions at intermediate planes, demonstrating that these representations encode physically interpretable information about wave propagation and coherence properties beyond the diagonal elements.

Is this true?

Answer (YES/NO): NO